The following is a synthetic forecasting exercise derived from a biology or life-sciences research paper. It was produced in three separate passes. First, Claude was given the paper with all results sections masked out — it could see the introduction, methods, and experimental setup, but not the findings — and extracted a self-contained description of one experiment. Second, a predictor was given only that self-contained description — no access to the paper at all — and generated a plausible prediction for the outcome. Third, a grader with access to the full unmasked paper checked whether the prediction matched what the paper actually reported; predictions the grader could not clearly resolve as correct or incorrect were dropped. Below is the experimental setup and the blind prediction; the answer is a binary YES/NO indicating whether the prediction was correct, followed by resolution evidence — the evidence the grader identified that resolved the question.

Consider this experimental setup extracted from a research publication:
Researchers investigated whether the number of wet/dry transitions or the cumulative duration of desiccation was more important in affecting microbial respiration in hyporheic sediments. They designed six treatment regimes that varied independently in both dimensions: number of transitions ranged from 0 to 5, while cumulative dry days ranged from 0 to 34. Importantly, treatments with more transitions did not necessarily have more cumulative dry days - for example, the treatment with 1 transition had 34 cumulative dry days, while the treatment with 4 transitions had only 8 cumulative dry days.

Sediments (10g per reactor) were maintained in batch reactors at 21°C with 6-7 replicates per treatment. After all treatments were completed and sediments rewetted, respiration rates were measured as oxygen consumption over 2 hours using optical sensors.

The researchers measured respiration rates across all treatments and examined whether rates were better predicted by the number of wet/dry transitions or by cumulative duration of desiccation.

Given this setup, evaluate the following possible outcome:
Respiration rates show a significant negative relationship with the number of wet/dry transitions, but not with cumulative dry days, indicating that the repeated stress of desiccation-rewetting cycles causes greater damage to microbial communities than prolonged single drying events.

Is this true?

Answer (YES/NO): NO